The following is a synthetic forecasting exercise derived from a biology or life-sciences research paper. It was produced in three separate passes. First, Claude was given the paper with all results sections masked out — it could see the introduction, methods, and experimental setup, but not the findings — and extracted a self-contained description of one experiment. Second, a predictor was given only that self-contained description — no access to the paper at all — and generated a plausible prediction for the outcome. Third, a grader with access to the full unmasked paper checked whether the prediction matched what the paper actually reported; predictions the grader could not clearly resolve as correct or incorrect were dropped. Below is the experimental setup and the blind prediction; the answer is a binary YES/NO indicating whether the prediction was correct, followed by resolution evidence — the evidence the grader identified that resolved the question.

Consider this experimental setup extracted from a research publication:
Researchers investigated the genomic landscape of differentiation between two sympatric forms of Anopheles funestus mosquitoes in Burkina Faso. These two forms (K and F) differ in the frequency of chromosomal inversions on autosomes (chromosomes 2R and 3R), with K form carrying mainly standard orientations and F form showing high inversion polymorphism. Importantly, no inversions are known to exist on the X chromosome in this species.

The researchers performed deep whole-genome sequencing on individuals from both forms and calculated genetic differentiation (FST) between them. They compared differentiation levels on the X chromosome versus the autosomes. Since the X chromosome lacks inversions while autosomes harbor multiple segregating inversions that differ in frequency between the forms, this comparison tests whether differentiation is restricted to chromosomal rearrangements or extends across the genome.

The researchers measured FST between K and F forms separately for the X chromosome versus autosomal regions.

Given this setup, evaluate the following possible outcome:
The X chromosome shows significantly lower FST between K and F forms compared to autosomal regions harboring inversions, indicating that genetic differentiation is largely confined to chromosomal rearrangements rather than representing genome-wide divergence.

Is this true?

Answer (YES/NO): NO